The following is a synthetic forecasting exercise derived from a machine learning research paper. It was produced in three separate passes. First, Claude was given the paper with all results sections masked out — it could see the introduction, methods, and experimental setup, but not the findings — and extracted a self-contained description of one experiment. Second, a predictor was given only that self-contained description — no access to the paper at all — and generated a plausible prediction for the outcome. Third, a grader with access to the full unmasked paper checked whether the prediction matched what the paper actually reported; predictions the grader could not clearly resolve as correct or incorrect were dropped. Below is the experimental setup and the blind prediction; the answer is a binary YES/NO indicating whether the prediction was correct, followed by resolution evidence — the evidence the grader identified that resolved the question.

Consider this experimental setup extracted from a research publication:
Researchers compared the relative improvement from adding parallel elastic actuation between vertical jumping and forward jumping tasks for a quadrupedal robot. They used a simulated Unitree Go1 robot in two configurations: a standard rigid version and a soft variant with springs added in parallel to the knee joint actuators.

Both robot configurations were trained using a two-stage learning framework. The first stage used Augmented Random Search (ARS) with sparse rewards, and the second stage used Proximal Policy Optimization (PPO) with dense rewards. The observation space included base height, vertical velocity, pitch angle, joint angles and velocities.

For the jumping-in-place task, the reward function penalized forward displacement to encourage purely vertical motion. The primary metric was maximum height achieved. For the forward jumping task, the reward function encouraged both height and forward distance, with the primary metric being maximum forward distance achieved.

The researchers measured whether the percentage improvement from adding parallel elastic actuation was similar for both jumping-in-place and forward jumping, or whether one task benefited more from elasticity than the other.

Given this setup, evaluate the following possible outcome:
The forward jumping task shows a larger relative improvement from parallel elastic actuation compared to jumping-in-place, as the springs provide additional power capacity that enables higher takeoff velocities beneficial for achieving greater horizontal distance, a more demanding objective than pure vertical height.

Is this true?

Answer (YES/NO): YES